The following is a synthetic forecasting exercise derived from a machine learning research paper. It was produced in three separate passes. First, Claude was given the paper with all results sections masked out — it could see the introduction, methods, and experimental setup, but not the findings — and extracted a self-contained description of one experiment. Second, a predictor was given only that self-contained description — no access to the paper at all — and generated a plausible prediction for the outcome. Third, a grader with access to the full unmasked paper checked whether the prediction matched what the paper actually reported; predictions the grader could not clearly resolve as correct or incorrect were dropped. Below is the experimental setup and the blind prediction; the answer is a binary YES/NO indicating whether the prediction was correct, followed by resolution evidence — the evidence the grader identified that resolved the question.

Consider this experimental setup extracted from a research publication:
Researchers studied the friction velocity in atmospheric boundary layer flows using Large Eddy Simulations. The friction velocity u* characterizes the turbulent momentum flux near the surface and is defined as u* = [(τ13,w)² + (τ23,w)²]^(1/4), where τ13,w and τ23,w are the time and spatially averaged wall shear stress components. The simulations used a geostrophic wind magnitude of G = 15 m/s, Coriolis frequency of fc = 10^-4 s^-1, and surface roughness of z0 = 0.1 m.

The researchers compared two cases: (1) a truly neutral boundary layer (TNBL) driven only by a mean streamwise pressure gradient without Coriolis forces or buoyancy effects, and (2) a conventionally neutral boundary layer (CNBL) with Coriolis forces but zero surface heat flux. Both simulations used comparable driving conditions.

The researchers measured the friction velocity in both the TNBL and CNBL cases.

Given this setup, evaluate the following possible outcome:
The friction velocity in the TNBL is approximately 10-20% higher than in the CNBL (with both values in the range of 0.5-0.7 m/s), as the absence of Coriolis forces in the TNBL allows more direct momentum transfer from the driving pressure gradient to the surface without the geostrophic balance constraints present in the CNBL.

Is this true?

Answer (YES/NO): NO